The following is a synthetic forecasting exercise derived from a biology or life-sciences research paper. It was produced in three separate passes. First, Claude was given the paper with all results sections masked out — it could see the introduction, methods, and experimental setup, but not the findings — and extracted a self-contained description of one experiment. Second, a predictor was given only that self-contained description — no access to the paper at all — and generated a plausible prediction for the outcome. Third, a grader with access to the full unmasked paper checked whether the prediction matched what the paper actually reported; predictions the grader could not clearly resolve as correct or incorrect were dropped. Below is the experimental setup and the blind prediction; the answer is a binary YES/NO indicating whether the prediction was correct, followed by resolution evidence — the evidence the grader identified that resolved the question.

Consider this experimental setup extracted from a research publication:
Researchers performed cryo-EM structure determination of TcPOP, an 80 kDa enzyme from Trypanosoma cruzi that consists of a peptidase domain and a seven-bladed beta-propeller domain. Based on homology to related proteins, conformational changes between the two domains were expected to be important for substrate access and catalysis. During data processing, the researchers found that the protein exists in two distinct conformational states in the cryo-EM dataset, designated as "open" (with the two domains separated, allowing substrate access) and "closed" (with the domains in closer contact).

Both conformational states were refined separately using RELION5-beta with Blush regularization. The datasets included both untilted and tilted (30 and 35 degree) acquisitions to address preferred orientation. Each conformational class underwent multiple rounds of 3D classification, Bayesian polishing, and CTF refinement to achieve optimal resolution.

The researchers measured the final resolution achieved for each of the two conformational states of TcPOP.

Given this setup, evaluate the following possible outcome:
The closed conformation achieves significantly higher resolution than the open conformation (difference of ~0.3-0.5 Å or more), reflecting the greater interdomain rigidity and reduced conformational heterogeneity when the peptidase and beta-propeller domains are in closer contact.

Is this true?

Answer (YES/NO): YES